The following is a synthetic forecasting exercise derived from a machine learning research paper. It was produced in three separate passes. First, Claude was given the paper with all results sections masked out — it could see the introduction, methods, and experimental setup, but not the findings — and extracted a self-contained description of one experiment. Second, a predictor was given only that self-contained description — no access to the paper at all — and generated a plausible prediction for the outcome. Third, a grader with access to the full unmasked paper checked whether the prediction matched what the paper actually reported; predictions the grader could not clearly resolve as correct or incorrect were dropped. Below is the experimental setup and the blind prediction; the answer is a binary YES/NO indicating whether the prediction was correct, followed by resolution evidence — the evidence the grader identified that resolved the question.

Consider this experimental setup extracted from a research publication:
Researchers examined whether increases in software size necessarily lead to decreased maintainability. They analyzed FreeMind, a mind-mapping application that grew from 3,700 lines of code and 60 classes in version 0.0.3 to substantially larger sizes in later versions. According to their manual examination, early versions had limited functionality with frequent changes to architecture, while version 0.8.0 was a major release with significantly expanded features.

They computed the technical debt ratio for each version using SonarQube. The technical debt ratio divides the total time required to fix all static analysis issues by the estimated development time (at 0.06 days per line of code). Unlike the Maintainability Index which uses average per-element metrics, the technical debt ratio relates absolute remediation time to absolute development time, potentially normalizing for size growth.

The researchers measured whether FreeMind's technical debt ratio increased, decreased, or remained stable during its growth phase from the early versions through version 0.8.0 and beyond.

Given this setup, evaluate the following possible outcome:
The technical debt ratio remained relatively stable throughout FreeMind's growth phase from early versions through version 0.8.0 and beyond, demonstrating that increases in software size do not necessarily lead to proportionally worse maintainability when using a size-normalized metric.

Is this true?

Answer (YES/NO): NO